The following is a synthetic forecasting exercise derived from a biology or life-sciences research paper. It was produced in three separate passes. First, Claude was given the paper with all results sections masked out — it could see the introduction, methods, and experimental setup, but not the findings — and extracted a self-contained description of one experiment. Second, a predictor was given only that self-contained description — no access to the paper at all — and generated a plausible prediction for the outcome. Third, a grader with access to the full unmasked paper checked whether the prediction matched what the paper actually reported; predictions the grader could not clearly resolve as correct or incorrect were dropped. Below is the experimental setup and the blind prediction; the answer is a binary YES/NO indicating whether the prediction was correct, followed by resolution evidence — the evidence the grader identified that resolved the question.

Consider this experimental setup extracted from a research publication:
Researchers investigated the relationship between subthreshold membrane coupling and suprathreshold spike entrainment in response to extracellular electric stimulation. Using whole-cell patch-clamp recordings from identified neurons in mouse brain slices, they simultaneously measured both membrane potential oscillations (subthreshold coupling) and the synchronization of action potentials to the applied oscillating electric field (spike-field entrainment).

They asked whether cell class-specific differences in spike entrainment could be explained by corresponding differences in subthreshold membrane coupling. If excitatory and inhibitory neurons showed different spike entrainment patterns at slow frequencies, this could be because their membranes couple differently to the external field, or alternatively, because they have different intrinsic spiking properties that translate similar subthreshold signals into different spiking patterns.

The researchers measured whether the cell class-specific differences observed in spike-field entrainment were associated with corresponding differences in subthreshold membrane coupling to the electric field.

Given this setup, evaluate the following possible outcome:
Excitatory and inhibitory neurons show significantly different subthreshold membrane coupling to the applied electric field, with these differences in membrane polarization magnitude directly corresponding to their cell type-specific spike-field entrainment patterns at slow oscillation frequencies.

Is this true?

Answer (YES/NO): NO